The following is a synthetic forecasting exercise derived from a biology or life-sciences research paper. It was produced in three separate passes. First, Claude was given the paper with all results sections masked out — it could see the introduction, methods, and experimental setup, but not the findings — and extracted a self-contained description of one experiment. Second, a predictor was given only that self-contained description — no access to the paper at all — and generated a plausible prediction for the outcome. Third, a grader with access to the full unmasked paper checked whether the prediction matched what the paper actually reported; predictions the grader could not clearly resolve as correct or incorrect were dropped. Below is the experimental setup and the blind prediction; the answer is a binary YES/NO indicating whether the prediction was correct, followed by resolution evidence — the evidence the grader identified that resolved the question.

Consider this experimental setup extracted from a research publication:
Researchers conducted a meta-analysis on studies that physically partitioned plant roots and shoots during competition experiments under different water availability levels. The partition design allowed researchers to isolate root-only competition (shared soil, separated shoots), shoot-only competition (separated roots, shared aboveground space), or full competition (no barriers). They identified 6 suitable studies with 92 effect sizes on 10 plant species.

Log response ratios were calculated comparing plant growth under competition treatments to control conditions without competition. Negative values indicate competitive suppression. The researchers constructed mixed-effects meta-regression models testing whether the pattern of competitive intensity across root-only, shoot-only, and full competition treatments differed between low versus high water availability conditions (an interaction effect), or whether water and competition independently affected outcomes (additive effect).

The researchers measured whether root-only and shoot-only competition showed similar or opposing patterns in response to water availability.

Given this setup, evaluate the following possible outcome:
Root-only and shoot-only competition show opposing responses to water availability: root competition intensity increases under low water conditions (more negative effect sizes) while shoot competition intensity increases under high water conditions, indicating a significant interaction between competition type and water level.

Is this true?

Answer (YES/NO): YES